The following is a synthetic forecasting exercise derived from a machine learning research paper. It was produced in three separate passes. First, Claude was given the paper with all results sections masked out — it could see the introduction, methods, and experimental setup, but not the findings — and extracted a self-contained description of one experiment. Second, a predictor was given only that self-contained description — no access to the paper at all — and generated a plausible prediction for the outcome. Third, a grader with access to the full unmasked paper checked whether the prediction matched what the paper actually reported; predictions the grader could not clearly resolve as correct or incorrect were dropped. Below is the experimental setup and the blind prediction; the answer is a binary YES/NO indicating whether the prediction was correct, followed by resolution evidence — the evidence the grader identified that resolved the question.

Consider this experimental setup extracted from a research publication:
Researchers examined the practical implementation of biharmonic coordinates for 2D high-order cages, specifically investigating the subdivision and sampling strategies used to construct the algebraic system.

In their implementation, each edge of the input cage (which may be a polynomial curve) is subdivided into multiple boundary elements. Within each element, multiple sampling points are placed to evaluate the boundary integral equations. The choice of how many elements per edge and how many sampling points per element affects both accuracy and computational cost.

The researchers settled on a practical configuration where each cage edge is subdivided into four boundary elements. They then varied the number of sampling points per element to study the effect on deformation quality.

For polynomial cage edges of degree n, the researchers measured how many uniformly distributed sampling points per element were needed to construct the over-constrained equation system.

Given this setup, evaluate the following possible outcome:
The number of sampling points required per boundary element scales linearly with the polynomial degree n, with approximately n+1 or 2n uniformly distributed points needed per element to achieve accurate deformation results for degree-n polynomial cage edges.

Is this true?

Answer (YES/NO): YES